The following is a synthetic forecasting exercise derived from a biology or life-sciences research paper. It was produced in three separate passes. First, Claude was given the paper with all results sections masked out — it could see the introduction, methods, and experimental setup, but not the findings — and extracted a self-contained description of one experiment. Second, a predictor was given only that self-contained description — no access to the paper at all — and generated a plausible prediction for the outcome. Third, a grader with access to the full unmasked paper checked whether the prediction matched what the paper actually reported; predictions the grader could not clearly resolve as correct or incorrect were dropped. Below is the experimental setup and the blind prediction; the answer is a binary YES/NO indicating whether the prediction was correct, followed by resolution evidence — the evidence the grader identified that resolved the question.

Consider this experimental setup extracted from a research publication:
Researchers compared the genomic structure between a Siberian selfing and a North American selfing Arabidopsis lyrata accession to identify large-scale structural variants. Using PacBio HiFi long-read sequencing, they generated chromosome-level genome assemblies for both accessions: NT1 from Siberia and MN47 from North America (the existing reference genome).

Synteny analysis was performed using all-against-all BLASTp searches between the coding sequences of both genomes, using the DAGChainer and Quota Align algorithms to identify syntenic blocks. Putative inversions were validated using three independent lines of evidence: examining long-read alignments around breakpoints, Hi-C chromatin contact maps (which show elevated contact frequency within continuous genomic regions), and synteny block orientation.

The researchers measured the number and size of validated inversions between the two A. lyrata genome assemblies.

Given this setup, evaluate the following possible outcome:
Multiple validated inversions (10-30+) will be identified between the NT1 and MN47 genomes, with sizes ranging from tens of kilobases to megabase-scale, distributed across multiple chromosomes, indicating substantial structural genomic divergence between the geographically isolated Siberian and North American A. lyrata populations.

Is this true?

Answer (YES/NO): NO